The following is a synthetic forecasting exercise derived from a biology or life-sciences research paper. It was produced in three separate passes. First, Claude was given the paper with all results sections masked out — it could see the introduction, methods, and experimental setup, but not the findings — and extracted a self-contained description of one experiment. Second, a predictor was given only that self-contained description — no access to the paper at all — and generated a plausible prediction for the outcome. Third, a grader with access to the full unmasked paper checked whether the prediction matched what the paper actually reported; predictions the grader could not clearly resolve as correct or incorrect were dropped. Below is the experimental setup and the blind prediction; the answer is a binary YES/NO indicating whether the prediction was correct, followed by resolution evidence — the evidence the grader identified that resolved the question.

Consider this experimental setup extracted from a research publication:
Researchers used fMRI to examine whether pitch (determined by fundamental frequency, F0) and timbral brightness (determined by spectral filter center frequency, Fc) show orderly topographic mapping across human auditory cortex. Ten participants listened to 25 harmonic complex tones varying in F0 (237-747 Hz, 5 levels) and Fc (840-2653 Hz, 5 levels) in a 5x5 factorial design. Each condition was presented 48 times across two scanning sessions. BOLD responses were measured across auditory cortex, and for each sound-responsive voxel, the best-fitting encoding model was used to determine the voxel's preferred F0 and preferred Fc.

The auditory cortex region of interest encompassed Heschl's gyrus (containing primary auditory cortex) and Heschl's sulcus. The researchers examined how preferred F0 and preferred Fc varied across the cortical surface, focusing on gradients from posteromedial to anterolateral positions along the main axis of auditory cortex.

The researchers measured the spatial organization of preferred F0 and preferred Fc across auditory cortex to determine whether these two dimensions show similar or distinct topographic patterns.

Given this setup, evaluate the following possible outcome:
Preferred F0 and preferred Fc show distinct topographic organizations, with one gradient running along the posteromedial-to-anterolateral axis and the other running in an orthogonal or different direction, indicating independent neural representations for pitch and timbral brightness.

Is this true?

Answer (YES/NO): NO